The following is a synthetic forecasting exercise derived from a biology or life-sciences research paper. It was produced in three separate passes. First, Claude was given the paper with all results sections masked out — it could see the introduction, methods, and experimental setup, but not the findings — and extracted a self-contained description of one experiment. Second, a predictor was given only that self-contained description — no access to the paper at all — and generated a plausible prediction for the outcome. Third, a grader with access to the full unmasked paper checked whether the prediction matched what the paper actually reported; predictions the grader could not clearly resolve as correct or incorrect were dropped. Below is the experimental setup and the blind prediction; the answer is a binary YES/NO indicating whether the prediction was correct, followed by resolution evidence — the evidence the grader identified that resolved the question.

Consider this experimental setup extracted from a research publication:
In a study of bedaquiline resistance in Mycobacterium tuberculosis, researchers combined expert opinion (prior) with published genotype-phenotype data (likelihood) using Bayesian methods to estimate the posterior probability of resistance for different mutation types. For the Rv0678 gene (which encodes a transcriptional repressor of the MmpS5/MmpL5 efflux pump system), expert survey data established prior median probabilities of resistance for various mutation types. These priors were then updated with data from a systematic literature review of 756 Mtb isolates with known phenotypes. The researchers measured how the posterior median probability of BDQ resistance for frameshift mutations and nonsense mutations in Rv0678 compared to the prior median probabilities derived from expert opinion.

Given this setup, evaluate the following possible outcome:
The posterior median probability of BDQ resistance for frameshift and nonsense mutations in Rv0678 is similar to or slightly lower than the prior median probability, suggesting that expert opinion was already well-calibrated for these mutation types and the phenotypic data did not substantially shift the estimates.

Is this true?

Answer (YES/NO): NO